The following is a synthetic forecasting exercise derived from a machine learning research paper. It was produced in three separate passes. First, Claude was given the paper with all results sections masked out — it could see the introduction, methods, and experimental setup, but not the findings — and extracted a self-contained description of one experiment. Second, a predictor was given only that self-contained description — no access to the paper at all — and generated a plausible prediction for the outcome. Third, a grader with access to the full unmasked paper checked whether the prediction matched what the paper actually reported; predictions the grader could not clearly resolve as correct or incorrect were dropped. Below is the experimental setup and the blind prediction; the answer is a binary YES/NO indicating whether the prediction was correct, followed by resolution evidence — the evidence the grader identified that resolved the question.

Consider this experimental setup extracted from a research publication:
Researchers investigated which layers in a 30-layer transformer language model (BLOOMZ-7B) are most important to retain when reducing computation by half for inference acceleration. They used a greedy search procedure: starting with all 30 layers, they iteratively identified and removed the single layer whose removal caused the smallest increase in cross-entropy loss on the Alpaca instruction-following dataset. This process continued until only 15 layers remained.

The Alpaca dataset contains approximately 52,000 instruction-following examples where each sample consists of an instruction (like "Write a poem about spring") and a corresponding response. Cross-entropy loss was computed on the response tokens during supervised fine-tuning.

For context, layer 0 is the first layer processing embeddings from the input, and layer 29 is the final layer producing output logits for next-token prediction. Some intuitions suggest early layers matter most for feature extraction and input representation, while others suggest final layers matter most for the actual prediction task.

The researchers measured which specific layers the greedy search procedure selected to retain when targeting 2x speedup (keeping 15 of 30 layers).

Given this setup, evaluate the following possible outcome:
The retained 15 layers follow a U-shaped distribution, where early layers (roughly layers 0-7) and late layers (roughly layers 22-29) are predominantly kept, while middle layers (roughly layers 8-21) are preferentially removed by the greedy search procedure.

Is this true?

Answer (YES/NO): YES